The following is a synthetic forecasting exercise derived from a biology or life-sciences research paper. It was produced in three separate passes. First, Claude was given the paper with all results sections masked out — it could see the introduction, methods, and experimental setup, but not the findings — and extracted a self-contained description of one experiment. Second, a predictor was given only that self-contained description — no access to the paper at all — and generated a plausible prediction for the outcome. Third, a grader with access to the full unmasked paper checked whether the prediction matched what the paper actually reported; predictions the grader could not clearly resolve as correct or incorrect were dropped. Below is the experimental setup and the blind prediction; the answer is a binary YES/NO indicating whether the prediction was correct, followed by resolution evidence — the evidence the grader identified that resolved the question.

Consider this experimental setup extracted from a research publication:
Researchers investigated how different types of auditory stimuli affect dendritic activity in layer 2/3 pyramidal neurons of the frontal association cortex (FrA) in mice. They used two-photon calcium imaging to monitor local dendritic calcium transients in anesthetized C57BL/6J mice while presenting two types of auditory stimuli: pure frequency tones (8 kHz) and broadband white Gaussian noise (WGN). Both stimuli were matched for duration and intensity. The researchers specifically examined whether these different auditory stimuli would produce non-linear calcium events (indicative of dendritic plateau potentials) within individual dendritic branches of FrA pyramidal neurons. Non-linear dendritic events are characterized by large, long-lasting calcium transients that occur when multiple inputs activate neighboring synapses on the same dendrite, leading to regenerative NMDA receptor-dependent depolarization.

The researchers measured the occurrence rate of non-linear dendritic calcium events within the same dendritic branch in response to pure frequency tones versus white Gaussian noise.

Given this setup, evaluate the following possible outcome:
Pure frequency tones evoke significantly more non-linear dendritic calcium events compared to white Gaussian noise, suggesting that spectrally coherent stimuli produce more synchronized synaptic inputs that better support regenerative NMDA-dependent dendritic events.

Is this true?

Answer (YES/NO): NO